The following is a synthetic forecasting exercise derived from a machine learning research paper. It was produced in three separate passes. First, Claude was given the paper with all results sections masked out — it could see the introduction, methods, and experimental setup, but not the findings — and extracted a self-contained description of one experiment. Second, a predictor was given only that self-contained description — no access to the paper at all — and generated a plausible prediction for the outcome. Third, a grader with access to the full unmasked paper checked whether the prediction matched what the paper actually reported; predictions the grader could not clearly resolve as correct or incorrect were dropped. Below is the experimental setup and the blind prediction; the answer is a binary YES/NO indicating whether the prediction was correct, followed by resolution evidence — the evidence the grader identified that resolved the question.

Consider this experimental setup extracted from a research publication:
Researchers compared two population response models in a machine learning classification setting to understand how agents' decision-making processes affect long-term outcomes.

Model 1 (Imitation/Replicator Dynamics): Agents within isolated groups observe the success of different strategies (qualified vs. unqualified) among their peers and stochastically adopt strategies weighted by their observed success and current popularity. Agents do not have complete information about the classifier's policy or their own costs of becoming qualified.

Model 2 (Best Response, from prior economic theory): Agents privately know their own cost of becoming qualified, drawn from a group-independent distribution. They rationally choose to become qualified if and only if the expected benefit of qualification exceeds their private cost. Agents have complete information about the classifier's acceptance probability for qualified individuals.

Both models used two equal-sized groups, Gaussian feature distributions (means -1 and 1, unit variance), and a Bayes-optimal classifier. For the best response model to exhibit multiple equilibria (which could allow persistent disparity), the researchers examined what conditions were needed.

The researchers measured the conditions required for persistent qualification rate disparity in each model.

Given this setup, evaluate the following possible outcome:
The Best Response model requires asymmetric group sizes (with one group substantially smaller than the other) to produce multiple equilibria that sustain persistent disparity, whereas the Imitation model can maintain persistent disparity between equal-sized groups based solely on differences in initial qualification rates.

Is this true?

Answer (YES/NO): NO